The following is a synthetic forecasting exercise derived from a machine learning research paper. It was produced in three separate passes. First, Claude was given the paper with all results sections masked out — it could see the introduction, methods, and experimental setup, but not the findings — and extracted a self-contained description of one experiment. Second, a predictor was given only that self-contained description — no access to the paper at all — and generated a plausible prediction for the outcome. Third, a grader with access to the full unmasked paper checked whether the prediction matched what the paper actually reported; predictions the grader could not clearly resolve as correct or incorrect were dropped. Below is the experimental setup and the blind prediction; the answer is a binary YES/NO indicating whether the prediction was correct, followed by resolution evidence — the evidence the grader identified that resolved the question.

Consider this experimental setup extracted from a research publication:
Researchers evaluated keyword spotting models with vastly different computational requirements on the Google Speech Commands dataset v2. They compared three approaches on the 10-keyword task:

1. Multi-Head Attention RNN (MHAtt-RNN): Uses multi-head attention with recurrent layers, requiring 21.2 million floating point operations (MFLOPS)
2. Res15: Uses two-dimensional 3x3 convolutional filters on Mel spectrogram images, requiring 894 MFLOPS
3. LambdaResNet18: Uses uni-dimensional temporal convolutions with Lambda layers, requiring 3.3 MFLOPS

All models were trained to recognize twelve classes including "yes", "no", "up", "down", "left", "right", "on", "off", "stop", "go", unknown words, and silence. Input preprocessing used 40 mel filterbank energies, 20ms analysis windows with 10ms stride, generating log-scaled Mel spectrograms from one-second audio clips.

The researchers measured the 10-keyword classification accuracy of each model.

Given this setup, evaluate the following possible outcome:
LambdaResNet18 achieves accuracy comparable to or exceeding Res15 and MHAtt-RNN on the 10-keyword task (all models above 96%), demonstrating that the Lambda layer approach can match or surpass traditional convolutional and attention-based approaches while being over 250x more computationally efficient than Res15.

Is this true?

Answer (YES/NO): NO